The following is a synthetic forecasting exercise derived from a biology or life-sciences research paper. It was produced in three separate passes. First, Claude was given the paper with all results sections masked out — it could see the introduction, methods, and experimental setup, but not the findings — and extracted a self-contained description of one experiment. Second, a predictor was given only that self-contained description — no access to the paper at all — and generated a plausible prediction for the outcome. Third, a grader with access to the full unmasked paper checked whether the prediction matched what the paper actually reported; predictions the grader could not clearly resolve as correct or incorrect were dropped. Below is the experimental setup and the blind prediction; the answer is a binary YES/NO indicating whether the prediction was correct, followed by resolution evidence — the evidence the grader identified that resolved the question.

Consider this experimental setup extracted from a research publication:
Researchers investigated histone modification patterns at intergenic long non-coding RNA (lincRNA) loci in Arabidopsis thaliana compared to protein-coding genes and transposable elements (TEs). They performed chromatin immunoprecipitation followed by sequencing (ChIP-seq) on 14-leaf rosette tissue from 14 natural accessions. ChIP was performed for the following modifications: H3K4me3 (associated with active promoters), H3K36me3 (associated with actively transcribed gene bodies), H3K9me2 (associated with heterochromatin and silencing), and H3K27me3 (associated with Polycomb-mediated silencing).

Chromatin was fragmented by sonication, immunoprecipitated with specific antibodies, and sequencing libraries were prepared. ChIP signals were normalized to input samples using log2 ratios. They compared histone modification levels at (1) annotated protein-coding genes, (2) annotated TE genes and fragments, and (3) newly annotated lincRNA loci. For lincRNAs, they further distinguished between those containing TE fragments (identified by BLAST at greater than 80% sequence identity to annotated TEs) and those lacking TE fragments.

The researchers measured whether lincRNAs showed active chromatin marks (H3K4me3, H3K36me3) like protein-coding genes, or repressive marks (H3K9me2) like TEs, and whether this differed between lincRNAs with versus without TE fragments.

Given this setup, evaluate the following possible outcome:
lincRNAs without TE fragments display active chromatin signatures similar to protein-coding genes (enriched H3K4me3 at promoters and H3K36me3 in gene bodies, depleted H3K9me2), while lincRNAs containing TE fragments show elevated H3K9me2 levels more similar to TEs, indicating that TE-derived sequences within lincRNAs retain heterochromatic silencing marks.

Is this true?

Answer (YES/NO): NO